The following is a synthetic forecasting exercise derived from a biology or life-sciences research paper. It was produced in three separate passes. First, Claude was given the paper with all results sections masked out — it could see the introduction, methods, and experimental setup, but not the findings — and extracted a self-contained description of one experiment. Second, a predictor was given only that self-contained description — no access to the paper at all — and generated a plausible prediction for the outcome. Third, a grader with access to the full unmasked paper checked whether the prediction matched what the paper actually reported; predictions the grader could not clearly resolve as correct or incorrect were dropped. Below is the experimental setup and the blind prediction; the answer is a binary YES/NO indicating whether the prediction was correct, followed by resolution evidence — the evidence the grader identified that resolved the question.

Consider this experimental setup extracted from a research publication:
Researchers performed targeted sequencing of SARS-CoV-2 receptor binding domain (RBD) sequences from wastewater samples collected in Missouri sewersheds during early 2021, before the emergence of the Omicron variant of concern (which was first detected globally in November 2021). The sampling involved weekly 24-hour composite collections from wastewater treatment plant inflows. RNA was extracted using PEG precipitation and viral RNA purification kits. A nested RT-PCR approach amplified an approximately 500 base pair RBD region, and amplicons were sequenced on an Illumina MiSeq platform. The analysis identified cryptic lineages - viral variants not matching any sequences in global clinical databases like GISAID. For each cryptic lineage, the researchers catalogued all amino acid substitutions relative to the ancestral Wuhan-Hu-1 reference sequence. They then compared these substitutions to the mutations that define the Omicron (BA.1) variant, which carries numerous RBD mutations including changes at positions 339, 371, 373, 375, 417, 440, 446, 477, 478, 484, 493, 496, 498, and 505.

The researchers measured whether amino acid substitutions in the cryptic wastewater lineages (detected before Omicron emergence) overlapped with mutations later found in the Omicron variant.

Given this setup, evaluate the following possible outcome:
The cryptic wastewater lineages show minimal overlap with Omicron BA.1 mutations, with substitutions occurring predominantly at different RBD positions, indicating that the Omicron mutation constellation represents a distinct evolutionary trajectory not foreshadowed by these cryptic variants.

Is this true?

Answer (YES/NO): NO